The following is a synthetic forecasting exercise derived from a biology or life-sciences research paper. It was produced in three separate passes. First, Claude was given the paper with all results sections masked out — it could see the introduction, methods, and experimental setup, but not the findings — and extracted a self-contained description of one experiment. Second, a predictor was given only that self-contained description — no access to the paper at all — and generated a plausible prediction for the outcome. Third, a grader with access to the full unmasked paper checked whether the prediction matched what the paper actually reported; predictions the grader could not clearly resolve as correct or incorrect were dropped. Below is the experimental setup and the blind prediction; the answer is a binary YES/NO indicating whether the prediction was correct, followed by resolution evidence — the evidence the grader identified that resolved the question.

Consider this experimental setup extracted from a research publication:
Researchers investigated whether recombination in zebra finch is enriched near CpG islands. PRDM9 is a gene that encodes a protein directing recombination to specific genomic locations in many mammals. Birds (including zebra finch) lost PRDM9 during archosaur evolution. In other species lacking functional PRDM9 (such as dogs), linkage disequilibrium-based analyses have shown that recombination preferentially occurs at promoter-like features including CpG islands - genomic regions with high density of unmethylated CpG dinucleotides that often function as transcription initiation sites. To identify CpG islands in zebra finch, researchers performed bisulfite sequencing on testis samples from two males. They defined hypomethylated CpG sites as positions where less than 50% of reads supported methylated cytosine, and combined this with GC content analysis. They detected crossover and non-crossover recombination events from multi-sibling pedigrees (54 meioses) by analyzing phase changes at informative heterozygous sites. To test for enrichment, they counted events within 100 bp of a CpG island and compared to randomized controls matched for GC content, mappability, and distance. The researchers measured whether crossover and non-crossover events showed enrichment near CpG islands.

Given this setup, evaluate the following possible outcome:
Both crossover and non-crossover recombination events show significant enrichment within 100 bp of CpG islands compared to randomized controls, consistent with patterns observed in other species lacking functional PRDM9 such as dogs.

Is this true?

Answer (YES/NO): YES